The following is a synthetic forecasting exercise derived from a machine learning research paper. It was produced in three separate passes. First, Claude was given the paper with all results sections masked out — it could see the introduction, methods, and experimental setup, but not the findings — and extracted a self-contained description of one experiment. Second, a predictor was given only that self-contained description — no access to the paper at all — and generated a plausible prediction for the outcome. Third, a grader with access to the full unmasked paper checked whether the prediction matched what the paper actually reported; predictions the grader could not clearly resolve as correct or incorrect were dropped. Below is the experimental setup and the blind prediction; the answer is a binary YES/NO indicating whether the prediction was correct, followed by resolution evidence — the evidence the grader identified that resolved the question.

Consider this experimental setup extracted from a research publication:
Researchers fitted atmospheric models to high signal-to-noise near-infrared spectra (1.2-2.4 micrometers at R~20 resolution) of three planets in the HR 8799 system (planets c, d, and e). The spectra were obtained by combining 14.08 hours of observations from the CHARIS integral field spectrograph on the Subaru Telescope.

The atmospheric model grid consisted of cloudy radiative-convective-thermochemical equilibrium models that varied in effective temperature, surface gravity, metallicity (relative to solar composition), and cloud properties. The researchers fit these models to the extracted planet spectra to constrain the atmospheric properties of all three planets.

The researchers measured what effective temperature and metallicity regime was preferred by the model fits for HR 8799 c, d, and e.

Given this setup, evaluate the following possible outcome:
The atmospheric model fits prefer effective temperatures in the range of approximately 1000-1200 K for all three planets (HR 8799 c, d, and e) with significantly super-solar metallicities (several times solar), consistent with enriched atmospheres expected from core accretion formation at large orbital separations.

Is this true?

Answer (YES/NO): YES